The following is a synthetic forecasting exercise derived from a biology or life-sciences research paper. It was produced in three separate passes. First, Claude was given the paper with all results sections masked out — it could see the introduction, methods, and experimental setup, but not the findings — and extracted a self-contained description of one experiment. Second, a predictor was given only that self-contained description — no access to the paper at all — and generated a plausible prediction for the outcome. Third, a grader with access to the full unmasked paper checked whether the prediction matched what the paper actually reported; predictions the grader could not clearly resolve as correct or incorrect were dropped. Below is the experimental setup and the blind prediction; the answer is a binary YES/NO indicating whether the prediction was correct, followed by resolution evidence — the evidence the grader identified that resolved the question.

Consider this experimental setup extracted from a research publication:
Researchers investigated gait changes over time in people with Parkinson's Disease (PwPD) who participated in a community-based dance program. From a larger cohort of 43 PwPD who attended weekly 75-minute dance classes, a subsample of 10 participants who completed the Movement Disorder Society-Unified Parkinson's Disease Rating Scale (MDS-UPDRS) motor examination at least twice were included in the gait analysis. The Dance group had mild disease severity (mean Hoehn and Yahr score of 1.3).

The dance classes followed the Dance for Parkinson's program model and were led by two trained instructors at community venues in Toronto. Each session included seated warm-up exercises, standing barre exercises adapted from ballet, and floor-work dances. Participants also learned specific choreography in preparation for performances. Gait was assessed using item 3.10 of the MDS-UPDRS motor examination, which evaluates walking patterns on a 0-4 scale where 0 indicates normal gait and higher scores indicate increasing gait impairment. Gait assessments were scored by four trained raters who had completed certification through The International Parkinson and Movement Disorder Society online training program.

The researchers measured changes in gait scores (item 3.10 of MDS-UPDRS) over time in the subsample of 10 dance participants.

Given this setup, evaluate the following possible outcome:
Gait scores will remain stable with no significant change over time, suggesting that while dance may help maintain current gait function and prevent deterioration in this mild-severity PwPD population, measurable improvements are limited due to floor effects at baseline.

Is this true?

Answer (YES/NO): NO